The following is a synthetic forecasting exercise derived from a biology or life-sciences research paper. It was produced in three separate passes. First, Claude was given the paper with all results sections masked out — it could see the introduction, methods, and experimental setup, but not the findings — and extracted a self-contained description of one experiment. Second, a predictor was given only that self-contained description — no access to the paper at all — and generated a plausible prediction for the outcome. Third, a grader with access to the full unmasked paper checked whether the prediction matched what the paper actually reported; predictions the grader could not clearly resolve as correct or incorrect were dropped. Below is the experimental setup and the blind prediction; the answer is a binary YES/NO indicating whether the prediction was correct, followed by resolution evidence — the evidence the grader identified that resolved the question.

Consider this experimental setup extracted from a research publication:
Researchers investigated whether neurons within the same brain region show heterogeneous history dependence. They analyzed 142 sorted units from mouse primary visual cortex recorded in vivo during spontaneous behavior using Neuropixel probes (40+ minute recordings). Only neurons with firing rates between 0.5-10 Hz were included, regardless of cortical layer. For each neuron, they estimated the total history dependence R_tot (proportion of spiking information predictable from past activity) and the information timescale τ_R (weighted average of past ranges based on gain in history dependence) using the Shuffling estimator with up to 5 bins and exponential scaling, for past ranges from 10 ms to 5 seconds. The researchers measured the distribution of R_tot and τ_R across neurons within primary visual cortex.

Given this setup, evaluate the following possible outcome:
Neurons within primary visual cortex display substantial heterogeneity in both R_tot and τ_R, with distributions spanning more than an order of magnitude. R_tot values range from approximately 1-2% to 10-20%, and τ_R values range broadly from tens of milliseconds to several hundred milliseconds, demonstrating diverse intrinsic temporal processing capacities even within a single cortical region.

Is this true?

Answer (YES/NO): NO